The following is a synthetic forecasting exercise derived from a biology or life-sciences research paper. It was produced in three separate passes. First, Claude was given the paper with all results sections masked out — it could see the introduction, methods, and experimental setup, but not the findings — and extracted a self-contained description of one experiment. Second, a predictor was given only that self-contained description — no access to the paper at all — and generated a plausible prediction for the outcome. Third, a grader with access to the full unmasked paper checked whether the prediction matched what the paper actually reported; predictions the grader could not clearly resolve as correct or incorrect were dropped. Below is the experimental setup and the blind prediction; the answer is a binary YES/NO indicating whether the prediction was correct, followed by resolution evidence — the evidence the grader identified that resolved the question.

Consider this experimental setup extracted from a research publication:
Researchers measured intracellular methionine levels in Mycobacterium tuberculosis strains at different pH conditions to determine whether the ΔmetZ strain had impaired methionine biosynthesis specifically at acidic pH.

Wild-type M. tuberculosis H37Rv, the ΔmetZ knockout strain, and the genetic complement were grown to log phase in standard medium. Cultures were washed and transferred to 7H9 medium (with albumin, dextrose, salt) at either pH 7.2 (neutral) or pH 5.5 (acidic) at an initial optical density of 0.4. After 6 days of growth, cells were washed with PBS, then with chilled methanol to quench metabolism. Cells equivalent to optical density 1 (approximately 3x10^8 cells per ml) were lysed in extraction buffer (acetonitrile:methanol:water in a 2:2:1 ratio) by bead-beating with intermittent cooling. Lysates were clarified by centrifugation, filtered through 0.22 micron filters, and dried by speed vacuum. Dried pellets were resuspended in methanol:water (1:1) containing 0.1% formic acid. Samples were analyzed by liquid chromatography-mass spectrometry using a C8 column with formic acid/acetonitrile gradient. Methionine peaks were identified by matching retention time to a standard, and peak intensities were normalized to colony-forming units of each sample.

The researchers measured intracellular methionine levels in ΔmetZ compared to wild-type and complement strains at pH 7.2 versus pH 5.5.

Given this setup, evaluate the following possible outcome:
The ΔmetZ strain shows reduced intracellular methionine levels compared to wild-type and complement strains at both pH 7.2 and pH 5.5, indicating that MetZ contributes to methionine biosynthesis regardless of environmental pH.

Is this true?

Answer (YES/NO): NO